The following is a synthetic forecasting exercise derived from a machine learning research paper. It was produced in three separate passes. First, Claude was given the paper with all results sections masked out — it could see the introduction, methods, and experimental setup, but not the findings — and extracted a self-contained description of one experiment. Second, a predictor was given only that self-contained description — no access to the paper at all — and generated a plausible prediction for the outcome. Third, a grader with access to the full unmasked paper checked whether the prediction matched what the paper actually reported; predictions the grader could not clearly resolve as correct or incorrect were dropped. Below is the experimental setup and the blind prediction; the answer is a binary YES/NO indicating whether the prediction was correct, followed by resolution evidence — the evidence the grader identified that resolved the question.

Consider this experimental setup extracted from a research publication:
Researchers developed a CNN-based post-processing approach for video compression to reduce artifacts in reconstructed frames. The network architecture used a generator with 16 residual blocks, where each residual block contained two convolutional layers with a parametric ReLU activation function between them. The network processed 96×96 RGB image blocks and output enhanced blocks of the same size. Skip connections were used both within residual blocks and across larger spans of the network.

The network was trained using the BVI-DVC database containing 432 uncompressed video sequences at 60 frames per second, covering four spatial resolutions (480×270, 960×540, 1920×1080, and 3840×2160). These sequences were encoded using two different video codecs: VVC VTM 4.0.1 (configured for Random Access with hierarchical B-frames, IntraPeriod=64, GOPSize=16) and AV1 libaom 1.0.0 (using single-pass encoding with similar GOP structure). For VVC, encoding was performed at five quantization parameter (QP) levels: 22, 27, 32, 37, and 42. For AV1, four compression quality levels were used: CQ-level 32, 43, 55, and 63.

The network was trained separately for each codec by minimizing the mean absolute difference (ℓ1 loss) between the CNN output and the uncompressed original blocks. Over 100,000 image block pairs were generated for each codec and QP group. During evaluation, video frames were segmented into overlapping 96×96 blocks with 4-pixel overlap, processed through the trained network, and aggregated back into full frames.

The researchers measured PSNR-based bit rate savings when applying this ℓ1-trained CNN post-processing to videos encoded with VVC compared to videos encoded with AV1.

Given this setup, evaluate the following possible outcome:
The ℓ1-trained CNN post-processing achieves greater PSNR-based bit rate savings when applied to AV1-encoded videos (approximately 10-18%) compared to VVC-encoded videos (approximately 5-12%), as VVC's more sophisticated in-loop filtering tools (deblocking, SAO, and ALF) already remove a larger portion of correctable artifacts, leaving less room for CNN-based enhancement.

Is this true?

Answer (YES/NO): NO